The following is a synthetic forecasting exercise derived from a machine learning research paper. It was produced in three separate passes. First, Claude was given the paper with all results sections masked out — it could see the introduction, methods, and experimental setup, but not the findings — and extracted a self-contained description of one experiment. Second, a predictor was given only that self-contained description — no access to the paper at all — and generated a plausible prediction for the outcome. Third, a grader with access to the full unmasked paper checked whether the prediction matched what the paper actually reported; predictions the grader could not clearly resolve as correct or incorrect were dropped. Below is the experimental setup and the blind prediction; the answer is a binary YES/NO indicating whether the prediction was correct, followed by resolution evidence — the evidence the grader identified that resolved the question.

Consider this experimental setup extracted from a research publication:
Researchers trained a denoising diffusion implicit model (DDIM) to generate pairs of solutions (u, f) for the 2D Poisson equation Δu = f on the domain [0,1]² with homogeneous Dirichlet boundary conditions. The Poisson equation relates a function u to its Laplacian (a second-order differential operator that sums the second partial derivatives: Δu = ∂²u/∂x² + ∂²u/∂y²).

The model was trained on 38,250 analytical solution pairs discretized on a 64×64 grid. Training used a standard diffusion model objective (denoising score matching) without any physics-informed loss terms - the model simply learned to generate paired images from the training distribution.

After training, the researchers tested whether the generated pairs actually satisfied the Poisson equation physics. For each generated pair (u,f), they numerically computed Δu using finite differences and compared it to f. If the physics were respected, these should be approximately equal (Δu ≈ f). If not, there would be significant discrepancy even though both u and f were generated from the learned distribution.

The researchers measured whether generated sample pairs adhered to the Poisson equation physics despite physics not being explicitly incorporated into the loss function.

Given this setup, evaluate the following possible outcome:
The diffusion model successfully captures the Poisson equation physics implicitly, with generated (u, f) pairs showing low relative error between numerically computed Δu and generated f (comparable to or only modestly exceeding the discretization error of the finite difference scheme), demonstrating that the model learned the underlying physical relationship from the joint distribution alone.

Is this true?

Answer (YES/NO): NO